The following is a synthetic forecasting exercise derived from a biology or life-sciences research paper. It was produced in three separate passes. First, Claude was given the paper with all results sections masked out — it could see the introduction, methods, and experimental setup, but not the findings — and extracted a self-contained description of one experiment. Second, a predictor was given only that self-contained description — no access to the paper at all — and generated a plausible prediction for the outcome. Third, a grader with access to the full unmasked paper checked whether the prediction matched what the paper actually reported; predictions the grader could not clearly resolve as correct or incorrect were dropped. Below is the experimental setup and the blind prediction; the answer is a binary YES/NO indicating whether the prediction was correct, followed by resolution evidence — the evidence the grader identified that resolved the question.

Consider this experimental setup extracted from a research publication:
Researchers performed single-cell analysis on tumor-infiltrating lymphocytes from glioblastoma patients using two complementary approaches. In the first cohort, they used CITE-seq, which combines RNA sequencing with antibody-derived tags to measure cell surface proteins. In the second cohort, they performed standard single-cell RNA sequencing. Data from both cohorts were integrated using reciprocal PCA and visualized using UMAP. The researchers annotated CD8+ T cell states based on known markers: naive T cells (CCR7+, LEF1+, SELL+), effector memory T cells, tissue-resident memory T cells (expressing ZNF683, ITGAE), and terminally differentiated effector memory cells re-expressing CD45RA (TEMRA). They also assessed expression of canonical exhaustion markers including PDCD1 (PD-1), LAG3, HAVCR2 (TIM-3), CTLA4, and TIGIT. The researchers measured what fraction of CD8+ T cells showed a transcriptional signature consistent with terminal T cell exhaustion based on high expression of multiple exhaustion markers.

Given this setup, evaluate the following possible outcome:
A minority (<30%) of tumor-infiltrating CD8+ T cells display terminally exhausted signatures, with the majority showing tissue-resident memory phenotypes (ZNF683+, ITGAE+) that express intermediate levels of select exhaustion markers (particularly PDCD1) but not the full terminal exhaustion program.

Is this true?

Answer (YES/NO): NO